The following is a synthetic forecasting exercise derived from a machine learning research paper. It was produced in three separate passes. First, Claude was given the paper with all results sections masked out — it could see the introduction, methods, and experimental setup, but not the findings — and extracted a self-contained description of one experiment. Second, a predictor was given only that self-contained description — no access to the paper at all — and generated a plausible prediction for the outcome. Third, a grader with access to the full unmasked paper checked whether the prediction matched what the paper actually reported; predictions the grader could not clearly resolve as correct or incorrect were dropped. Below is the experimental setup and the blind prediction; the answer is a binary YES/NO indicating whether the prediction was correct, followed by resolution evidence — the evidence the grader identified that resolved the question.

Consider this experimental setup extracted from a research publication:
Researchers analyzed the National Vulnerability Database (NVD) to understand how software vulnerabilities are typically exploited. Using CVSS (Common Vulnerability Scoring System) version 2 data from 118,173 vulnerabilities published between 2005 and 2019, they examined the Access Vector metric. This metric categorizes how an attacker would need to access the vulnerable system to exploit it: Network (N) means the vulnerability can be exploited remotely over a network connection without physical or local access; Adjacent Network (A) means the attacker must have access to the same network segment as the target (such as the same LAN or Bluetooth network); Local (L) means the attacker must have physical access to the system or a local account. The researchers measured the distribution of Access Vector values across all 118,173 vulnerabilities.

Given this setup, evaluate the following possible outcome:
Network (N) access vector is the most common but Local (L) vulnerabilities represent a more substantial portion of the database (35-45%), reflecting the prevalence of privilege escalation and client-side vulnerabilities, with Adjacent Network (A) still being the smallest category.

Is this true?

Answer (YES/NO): NO